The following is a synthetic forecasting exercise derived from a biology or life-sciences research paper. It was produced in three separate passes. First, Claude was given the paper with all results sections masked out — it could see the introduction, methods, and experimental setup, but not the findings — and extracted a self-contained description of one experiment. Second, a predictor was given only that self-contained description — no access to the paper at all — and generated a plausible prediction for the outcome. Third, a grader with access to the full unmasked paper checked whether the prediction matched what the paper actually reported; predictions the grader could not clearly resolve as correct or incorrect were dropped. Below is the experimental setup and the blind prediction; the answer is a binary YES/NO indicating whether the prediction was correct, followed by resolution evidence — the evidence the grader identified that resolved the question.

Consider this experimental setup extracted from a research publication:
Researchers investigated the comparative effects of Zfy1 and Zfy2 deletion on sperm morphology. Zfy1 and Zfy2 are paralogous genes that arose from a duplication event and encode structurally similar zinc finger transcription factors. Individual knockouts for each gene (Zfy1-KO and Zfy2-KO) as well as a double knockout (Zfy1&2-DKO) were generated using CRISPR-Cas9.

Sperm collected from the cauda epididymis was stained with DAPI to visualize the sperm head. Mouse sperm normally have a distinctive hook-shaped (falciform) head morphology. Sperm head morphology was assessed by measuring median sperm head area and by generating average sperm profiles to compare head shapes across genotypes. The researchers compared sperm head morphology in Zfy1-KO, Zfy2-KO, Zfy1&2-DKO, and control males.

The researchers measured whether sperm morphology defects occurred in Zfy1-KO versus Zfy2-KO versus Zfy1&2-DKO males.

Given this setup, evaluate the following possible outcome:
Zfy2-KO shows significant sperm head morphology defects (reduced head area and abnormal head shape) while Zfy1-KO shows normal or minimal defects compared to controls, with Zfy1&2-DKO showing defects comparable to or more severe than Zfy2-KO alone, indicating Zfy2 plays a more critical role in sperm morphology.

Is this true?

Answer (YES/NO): YES